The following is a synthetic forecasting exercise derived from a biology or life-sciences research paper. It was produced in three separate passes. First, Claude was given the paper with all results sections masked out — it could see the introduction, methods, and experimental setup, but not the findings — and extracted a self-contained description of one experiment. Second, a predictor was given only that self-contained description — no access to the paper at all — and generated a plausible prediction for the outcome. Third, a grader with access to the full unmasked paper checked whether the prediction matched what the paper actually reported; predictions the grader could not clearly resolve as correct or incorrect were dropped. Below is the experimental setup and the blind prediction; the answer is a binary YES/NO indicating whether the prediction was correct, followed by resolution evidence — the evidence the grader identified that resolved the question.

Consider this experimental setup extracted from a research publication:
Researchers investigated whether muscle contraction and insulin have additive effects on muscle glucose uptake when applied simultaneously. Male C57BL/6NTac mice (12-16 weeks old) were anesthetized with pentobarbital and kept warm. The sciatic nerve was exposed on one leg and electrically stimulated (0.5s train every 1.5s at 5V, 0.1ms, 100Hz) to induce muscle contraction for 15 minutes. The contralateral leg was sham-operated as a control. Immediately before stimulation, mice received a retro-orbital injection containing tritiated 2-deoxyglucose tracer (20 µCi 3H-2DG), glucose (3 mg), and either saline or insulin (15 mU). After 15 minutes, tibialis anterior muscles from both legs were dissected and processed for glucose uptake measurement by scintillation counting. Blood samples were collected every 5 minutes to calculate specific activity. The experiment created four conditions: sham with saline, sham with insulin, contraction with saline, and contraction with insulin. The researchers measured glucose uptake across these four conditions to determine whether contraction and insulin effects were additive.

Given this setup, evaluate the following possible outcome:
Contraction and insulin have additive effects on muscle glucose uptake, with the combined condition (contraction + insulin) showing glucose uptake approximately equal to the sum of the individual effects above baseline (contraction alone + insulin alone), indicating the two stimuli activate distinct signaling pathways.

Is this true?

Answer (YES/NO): NO